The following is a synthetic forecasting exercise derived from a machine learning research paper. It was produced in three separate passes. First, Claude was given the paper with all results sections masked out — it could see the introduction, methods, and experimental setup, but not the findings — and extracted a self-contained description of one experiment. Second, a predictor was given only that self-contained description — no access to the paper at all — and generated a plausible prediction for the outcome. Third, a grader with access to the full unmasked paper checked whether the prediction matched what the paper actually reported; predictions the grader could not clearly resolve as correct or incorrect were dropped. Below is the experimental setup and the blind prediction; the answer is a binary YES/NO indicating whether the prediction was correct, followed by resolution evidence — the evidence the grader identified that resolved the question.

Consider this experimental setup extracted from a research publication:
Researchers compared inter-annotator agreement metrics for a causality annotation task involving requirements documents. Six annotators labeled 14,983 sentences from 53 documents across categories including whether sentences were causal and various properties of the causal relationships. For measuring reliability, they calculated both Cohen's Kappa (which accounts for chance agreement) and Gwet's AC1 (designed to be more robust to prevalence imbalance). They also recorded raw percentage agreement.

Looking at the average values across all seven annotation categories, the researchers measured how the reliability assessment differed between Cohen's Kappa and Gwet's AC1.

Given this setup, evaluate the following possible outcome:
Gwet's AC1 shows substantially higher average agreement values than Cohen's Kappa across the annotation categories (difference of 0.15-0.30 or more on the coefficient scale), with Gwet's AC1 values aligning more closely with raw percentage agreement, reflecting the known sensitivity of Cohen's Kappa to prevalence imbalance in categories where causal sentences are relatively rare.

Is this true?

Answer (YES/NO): YES